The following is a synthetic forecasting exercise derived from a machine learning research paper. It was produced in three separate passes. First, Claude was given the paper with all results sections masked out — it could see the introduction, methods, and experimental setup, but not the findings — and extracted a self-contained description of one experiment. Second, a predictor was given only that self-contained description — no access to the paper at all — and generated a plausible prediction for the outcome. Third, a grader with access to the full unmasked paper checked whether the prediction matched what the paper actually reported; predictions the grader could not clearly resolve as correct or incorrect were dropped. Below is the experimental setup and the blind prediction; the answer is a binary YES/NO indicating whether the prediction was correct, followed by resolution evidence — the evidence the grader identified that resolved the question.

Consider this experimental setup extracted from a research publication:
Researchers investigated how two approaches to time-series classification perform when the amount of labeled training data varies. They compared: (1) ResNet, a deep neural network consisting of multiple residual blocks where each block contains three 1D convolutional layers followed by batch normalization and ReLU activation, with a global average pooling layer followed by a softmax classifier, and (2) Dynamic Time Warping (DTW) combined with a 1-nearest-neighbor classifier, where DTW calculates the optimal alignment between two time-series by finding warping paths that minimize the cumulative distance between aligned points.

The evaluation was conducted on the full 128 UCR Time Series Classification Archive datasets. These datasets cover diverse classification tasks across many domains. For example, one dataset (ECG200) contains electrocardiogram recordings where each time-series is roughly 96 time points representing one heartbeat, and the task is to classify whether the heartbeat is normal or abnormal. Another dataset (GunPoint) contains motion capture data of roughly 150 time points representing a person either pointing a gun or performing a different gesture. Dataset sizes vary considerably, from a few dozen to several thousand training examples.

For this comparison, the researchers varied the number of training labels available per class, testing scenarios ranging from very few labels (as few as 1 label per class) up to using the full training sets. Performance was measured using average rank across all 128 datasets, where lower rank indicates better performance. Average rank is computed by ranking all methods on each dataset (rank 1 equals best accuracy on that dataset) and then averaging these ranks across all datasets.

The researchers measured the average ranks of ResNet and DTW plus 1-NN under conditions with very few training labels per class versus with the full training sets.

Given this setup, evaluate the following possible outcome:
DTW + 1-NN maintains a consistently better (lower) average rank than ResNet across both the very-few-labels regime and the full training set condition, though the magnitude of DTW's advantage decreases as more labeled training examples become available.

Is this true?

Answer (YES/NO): NO